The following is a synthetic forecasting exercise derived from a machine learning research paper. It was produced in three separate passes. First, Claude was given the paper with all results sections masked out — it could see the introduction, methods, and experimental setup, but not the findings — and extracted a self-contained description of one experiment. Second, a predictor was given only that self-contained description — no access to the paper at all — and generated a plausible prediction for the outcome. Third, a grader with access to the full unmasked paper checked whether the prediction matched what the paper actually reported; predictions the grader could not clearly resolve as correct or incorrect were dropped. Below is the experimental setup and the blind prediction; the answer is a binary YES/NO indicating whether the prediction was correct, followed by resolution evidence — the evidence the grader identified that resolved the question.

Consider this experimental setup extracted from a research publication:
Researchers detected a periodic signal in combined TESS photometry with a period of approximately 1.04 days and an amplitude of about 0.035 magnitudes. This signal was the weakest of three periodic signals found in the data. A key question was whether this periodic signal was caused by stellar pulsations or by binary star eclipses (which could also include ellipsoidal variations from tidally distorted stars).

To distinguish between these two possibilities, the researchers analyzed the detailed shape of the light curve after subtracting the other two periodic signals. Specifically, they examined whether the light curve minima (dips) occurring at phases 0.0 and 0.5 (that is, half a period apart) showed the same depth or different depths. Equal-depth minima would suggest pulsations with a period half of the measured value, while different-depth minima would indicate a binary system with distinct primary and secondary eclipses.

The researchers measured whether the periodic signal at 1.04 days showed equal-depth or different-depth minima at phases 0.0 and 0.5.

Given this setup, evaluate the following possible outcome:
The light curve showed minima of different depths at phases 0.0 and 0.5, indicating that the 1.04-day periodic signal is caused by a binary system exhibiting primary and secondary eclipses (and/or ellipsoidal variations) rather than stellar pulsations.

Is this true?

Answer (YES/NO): YES